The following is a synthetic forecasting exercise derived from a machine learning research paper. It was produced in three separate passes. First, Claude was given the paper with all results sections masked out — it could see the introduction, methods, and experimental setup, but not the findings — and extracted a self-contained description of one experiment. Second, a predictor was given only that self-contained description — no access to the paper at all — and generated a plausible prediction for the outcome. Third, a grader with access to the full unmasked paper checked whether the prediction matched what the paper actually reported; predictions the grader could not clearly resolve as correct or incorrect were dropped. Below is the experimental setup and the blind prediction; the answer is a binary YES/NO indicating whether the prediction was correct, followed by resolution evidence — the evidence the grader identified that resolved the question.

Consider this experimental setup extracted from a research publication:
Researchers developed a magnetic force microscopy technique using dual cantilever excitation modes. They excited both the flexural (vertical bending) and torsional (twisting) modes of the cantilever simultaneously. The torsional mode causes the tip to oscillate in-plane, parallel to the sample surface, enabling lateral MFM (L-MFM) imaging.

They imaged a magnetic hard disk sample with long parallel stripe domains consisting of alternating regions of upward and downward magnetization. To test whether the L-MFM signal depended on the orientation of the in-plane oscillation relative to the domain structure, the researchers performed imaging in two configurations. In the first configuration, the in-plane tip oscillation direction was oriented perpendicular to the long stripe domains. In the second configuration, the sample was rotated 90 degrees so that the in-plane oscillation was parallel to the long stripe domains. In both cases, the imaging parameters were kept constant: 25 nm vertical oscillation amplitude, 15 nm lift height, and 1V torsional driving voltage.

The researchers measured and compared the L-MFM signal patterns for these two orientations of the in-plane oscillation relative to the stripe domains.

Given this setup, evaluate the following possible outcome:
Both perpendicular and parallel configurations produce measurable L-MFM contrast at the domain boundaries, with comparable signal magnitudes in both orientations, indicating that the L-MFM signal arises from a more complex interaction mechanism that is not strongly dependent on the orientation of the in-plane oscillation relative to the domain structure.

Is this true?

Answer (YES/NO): NO